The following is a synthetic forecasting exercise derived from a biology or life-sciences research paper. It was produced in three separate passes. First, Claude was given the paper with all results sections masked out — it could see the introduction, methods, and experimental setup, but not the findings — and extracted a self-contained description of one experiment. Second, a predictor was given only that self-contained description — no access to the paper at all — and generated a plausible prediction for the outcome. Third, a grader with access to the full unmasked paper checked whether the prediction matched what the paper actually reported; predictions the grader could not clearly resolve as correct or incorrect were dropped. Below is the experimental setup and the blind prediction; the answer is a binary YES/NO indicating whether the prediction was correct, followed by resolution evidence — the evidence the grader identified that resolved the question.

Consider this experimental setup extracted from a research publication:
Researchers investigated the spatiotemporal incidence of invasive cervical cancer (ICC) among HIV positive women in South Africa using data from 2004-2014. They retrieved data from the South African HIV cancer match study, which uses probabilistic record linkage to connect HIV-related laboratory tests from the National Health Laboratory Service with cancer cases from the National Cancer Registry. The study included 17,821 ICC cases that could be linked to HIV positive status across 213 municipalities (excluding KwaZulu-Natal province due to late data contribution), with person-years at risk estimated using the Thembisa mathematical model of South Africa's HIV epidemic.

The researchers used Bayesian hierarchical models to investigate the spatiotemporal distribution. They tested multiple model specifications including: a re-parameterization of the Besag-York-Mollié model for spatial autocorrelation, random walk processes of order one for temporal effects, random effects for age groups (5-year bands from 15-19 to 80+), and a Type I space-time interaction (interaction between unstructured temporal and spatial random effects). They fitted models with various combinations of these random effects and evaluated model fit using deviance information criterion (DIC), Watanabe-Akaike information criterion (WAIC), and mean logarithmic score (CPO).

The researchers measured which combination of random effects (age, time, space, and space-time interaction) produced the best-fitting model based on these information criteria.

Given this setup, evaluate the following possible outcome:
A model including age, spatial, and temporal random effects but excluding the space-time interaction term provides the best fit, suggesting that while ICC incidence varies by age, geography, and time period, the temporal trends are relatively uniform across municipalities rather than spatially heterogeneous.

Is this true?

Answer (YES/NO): NO